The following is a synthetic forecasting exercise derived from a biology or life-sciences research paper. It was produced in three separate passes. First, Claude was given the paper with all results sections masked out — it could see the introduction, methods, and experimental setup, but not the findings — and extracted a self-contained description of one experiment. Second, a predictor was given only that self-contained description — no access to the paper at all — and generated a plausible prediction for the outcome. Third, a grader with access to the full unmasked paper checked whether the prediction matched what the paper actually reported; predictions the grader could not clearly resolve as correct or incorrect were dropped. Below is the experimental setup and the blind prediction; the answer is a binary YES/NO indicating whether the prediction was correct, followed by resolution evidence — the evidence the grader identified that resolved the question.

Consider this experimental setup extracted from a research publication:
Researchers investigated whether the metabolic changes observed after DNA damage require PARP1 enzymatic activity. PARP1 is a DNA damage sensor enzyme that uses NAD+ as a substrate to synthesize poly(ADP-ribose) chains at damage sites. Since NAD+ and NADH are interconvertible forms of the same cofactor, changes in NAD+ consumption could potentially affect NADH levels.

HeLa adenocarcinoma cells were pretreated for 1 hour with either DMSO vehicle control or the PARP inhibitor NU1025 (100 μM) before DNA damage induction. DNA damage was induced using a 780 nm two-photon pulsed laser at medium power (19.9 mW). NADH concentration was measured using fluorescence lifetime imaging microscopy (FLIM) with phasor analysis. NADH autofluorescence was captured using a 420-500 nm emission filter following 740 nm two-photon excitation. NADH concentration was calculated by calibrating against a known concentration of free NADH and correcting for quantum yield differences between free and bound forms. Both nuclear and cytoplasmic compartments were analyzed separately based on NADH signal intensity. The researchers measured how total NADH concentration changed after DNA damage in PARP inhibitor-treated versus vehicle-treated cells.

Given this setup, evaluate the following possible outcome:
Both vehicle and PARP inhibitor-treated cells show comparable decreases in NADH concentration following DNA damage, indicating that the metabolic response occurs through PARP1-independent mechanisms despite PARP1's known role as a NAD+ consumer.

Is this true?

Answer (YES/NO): NO